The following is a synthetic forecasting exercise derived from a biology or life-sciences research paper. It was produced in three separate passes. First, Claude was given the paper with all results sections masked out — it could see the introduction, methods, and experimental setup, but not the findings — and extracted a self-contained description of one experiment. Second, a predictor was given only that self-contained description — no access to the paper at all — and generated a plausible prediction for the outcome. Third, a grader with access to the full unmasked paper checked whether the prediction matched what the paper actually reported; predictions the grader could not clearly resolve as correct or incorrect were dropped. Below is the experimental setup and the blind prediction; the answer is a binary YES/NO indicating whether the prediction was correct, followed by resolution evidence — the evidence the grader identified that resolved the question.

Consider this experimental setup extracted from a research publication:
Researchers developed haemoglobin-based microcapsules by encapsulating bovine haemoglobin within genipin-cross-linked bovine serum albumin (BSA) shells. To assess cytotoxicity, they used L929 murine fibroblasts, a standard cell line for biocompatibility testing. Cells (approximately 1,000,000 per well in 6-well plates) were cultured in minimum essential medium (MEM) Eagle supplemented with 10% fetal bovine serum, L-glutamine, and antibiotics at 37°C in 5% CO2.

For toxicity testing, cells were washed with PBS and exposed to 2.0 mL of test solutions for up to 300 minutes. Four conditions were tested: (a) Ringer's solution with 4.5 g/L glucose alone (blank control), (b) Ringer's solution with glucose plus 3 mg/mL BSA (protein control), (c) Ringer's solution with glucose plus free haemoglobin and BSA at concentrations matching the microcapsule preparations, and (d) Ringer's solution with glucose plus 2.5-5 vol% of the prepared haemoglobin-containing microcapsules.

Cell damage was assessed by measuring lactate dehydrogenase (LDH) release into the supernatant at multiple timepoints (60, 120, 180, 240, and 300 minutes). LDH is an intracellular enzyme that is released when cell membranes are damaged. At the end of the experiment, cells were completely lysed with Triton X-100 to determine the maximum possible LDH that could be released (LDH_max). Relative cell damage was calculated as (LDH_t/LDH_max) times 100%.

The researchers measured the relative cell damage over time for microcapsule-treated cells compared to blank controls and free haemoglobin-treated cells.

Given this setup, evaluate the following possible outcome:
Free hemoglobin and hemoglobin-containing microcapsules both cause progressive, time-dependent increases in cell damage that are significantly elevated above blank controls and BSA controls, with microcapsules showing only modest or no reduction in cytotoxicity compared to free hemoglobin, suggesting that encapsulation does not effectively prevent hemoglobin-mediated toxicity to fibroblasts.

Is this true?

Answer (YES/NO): NO